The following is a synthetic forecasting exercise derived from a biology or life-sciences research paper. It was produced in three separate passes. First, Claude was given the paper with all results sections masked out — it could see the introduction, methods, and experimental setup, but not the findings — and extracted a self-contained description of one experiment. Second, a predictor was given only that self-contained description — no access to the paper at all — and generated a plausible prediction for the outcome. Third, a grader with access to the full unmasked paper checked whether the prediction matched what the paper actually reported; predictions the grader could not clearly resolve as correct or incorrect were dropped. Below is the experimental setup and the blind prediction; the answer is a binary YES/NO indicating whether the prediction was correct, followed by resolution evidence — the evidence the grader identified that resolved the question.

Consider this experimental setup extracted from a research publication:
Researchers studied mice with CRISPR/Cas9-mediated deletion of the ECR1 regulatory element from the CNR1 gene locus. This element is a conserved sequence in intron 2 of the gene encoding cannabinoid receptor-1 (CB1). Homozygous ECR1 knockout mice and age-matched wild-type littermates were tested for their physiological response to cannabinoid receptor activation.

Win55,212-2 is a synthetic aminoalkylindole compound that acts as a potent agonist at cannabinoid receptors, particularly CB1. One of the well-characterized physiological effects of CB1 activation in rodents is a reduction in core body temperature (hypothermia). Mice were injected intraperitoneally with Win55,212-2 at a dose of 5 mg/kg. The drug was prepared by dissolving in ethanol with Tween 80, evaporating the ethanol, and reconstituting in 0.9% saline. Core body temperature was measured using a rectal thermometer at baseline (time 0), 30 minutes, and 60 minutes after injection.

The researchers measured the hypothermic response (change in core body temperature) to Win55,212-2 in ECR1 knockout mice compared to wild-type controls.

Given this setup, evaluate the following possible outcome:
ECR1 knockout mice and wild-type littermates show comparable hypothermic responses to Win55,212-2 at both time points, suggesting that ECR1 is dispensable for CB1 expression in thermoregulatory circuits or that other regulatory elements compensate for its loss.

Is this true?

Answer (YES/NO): NO